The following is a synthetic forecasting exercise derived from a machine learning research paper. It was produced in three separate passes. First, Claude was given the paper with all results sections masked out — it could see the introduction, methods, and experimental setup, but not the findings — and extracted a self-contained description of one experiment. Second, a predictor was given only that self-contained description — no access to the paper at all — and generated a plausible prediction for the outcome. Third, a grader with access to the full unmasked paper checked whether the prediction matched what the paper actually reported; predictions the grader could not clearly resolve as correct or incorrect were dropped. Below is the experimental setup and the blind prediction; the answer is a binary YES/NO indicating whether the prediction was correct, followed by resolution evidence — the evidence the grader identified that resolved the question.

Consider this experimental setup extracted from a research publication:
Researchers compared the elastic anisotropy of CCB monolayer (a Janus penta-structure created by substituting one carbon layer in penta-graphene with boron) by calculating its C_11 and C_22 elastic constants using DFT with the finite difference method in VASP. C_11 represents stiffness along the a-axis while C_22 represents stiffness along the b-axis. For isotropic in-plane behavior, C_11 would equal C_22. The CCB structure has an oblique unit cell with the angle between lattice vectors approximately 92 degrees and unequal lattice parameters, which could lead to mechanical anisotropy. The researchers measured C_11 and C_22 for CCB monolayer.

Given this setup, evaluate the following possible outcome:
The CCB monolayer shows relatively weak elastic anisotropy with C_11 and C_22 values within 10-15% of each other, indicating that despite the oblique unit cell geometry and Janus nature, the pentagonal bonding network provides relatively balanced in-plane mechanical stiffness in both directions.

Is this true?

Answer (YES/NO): NO